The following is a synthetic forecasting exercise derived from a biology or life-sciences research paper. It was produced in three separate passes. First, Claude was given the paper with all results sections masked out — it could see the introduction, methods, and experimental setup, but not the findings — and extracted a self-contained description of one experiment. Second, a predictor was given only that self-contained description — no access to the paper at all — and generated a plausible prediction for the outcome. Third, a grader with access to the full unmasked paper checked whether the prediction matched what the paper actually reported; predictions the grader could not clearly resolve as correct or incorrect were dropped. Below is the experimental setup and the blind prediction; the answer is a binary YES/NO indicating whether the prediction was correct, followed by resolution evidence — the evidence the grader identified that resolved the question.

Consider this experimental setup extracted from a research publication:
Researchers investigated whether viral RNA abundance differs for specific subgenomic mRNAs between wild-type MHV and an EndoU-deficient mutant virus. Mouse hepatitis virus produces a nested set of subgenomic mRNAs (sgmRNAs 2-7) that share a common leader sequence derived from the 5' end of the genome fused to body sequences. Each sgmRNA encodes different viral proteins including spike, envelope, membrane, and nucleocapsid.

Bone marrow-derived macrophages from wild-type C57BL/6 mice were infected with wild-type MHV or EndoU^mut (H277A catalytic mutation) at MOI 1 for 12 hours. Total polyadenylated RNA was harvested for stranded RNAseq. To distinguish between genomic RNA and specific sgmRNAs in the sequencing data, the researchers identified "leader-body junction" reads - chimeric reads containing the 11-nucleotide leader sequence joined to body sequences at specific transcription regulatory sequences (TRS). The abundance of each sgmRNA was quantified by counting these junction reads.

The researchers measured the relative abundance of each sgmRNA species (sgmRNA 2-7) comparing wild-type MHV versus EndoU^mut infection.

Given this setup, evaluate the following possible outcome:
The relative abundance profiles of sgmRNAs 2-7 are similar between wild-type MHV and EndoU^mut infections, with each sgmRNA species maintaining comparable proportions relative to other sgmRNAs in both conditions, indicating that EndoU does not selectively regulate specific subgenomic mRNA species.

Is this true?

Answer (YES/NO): YES